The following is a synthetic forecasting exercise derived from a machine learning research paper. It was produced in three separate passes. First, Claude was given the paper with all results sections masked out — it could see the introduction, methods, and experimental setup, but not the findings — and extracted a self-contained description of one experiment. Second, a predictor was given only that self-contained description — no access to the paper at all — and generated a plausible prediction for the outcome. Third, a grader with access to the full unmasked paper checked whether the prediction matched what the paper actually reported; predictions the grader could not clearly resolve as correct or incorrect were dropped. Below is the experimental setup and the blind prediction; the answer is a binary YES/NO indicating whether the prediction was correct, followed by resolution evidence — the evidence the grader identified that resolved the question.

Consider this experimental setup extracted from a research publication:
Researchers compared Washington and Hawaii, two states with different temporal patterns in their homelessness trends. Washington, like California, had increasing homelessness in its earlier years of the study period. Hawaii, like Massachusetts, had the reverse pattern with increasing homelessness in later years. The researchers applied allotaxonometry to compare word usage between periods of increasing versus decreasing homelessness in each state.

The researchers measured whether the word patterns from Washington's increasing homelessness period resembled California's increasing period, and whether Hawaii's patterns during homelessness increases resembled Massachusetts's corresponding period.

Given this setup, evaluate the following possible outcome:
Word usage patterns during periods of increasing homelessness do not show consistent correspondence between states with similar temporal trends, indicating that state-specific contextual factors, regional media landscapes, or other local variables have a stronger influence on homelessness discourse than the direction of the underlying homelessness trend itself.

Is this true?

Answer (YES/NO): NO